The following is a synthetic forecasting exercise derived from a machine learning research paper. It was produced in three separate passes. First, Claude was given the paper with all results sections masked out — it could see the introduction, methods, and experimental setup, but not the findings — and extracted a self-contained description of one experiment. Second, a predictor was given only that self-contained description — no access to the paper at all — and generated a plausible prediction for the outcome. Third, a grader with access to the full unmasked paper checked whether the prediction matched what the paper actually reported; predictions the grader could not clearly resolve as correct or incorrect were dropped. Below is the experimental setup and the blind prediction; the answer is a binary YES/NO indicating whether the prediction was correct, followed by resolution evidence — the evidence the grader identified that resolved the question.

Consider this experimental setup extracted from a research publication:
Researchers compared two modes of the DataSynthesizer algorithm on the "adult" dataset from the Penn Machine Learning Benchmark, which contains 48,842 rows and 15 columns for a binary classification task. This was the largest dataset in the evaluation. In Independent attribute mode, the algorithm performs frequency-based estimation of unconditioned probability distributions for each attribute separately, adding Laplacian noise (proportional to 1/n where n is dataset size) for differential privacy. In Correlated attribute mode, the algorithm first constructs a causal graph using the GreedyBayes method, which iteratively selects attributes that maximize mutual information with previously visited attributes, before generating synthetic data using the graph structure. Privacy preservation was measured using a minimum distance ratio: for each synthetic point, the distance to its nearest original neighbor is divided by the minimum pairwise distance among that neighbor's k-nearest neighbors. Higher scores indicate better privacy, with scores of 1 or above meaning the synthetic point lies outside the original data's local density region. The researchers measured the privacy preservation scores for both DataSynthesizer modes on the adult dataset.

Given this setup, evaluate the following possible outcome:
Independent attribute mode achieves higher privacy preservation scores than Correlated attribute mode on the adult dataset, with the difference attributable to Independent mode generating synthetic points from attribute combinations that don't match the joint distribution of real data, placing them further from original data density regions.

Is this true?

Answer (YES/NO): YES